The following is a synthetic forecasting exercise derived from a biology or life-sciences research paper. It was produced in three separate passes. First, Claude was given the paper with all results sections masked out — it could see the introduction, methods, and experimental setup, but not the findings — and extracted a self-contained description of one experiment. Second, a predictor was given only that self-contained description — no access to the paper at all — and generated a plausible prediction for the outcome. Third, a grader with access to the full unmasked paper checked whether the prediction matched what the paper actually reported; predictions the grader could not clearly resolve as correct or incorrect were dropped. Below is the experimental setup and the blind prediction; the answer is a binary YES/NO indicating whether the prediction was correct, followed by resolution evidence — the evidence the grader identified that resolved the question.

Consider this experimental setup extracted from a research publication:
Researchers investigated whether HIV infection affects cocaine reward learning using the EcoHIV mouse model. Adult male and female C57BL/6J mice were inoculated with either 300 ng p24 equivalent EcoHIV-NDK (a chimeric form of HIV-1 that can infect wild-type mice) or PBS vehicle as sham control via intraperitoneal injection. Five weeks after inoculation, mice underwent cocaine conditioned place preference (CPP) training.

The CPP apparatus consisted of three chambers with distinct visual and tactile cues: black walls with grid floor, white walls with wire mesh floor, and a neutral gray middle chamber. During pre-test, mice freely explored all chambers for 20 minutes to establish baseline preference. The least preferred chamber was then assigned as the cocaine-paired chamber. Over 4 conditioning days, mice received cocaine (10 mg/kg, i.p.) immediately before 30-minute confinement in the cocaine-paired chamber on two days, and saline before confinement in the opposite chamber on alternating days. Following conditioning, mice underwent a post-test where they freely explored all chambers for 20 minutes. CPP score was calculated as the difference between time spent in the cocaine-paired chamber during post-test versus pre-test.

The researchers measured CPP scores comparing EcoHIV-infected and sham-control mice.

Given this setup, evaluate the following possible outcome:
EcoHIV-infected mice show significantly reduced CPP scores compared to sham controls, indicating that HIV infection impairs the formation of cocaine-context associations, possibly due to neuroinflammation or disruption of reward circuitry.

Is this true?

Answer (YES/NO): NO